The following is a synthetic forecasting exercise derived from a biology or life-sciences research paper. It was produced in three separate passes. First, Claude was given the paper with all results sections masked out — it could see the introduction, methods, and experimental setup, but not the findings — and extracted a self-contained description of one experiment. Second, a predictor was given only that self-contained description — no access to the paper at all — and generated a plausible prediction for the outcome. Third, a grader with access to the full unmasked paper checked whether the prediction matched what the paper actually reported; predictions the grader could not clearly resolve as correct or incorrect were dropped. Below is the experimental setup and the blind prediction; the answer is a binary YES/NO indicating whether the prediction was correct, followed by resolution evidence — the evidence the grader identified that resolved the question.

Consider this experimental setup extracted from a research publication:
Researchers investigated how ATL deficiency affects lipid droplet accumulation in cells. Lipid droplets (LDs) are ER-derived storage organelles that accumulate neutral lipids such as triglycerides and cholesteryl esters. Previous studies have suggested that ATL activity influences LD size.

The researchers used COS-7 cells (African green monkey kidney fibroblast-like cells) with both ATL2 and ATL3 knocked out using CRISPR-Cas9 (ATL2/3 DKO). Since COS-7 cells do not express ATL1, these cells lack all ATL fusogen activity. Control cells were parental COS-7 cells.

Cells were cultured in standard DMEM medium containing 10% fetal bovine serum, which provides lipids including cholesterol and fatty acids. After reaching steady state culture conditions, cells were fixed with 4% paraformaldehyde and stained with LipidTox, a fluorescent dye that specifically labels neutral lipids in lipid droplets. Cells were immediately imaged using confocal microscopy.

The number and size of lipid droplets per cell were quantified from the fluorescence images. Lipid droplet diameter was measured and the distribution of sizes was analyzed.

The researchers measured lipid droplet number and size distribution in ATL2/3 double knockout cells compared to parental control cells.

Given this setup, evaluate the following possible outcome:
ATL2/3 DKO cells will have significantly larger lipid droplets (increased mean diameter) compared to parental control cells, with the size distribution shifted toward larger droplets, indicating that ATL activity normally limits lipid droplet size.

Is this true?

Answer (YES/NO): NO